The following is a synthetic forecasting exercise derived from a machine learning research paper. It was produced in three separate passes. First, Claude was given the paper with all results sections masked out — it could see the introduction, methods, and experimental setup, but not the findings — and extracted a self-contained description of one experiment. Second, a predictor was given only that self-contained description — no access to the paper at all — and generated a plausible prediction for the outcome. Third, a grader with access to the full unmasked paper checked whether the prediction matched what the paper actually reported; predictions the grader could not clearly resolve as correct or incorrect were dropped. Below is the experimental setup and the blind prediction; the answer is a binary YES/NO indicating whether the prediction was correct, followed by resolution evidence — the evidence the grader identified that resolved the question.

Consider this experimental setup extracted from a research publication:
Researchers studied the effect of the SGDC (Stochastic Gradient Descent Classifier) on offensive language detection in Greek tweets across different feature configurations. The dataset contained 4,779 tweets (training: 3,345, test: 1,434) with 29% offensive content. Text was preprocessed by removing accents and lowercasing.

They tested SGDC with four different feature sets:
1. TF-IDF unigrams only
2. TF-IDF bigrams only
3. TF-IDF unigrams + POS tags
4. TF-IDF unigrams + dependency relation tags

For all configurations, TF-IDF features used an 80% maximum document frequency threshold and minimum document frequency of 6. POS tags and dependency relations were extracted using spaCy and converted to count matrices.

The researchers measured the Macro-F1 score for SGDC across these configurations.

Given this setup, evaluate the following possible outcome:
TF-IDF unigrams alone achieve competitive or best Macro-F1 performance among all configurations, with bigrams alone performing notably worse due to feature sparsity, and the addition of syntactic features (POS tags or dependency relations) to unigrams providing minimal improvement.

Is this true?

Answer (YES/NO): NO